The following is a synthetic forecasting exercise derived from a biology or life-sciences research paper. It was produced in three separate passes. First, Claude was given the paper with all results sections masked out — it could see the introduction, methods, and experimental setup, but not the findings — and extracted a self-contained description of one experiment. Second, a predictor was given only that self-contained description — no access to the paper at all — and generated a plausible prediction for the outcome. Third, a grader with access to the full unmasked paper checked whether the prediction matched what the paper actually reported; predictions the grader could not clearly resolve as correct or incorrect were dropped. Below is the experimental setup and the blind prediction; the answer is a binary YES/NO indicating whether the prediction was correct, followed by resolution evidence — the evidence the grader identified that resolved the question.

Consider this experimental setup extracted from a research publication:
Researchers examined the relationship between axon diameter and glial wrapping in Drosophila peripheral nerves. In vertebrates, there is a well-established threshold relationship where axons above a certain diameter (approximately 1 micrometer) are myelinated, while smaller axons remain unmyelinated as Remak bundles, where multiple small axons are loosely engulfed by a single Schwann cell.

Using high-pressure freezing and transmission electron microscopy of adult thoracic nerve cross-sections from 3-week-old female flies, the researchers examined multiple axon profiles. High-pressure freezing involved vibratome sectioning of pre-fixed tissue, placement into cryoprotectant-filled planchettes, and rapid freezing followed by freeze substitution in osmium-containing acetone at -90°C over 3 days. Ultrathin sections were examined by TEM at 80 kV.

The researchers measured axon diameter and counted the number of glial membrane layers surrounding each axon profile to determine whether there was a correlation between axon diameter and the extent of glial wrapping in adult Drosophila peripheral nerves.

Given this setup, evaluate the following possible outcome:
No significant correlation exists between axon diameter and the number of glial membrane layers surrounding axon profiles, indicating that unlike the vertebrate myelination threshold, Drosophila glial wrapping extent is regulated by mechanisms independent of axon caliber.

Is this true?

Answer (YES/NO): NO